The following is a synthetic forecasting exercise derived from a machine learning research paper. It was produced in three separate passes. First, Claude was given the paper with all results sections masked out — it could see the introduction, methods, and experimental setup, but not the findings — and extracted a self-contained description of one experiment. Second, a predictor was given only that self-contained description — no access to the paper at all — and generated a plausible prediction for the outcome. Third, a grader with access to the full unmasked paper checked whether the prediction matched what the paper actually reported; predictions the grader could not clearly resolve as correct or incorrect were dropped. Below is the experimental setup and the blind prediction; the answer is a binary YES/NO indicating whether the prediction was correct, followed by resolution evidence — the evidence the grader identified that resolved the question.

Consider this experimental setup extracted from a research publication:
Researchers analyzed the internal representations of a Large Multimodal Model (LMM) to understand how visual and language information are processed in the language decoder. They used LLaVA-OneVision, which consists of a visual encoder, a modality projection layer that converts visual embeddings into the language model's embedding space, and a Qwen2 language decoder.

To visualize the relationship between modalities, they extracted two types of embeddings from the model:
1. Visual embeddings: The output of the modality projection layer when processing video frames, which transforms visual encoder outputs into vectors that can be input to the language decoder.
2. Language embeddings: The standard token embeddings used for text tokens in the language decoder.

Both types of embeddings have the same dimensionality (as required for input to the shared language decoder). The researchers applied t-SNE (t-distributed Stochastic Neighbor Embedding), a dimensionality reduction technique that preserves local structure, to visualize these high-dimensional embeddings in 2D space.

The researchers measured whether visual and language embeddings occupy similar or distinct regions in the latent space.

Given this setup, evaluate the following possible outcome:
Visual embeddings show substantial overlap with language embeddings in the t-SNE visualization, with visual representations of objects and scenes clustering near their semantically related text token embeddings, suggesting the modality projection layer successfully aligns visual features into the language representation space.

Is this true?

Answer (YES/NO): NO